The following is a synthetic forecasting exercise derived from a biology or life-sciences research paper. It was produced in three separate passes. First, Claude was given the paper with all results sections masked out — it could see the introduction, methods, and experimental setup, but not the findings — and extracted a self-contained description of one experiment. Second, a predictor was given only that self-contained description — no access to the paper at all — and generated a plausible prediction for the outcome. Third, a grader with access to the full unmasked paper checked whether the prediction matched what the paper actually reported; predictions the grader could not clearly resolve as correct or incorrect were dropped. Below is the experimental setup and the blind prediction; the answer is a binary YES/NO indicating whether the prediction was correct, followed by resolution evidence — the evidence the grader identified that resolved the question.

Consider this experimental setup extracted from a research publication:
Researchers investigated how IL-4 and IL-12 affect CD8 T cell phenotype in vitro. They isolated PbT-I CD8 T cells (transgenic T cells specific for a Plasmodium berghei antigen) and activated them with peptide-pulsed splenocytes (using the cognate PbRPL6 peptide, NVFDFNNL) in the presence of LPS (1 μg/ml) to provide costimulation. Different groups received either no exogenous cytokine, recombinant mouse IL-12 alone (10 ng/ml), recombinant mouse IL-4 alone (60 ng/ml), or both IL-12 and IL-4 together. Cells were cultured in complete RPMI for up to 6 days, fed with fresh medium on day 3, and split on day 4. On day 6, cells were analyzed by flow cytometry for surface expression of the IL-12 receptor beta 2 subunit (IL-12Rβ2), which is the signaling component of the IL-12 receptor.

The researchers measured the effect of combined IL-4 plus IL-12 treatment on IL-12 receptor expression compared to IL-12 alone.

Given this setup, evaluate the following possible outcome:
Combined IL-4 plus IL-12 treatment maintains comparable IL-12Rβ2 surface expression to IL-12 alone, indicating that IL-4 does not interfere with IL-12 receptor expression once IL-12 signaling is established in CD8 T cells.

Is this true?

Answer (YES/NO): NO